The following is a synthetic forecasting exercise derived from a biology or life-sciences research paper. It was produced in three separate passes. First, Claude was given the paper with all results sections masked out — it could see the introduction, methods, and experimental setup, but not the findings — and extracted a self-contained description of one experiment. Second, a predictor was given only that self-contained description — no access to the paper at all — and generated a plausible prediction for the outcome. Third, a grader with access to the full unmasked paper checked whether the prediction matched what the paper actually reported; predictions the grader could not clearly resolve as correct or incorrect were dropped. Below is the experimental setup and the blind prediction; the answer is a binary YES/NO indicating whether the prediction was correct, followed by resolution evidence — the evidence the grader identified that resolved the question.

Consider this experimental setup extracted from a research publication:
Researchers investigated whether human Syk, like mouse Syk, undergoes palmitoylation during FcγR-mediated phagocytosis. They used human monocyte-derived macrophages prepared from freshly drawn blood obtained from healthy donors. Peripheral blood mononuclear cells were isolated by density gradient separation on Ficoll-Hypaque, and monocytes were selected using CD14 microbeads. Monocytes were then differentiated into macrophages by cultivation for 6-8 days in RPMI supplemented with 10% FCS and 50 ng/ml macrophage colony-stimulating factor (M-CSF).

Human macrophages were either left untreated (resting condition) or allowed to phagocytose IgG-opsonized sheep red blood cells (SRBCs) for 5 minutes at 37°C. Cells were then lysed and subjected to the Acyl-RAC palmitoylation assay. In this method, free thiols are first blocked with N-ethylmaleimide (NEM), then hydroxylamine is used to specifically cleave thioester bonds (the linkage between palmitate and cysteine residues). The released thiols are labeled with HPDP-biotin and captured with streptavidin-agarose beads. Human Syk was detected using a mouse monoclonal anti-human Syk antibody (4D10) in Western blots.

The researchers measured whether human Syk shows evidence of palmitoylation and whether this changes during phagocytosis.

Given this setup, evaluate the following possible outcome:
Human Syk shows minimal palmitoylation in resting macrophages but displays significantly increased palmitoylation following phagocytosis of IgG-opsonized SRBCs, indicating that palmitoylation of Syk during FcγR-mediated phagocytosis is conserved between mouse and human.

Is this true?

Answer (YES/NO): YES